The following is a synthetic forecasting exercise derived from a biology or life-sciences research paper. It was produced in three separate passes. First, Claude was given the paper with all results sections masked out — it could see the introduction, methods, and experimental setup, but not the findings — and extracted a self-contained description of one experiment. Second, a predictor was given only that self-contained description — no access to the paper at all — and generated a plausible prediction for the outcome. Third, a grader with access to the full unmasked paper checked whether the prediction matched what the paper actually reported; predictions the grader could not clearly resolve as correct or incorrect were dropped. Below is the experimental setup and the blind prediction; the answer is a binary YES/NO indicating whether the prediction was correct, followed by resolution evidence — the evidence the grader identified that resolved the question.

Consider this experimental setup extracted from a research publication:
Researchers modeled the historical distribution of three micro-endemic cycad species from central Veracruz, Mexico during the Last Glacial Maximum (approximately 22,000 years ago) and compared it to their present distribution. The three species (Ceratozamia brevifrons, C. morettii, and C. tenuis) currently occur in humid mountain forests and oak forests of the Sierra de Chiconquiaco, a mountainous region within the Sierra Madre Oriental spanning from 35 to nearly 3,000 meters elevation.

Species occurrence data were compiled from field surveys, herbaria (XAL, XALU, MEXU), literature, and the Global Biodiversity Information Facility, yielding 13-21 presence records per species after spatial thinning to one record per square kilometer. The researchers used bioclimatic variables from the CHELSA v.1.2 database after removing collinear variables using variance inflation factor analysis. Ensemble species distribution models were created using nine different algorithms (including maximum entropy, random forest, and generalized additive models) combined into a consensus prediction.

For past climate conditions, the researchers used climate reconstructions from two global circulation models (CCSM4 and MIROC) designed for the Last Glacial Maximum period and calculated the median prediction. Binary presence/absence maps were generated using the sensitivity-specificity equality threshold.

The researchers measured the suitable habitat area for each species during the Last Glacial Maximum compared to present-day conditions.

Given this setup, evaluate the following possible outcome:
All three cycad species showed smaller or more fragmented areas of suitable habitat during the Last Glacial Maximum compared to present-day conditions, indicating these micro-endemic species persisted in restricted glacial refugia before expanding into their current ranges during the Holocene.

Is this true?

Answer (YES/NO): YES